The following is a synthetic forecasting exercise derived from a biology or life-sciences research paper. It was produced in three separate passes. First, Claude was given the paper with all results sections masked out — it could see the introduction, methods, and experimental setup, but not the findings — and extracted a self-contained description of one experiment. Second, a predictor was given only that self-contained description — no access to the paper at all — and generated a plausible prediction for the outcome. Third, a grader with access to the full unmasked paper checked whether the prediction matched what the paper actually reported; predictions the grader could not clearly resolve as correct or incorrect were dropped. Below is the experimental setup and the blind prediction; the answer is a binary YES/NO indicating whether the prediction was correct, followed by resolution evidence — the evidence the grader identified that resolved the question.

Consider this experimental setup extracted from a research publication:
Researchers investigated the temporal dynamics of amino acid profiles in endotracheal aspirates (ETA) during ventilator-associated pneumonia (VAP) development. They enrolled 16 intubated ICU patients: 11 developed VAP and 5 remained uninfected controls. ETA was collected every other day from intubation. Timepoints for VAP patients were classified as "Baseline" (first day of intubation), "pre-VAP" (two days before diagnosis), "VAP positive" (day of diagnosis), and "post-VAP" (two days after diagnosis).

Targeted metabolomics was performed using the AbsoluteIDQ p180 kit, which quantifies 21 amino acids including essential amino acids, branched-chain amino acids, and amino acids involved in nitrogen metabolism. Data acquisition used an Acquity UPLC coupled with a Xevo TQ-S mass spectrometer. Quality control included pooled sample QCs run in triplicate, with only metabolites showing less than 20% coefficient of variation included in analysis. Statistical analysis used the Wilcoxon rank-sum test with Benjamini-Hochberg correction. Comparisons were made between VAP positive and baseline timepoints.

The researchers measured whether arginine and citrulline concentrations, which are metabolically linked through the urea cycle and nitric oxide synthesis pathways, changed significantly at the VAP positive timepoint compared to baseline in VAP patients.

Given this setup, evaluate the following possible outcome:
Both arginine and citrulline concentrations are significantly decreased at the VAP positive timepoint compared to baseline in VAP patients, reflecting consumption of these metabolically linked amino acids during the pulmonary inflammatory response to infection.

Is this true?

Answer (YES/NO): NO